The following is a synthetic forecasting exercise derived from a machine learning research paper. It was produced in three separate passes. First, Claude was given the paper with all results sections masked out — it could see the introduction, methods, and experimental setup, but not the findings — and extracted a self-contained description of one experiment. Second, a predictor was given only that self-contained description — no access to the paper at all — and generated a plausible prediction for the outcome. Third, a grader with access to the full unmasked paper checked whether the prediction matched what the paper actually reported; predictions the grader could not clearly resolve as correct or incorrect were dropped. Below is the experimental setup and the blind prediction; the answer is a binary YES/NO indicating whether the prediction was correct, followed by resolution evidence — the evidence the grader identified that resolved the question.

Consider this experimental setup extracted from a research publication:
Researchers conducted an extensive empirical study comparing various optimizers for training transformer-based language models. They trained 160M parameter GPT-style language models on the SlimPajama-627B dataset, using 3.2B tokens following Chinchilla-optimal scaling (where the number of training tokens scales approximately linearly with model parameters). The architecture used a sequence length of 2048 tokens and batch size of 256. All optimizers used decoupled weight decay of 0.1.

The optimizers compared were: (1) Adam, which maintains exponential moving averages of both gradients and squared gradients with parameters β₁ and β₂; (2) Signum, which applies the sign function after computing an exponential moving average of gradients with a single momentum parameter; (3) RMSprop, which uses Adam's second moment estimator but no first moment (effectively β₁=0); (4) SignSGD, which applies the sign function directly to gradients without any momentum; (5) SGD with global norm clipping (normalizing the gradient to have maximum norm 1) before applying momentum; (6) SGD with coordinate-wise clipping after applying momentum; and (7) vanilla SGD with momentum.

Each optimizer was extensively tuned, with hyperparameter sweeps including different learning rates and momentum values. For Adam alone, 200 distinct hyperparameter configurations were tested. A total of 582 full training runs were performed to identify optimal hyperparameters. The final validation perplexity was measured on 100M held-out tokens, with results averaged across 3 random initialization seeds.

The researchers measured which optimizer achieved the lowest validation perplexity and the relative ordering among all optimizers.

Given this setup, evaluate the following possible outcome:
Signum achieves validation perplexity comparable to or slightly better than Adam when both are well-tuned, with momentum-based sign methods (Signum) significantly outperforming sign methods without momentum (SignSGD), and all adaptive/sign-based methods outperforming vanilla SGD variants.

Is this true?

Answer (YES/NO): NO